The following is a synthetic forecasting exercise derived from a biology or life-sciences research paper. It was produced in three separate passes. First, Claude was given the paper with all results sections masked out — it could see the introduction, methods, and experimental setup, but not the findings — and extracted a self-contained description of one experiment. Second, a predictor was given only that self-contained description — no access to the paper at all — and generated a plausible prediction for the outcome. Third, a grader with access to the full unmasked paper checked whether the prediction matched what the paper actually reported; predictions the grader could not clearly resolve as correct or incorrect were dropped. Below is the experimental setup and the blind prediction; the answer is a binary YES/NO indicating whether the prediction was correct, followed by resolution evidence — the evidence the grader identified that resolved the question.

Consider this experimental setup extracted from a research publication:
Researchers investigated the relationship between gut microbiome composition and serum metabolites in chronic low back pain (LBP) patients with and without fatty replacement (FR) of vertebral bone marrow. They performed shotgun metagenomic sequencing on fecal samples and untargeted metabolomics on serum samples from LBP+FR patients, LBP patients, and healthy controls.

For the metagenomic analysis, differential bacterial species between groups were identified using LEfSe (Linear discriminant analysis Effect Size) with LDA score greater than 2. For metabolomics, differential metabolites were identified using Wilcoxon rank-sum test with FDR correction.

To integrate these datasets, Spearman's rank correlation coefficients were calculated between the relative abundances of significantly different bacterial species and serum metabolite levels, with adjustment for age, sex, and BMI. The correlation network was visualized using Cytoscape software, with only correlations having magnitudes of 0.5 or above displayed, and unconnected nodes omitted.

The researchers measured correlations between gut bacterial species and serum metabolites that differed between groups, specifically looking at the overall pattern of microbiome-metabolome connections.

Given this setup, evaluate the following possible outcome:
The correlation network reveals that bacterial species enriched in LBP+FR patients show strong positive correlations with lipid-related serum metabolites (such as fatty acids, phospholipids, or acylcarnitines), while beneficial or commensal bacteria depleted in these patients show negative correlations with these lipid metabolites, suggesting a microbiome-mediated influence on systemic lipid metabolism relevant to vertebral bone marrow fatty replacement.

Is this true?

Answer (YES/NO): NO